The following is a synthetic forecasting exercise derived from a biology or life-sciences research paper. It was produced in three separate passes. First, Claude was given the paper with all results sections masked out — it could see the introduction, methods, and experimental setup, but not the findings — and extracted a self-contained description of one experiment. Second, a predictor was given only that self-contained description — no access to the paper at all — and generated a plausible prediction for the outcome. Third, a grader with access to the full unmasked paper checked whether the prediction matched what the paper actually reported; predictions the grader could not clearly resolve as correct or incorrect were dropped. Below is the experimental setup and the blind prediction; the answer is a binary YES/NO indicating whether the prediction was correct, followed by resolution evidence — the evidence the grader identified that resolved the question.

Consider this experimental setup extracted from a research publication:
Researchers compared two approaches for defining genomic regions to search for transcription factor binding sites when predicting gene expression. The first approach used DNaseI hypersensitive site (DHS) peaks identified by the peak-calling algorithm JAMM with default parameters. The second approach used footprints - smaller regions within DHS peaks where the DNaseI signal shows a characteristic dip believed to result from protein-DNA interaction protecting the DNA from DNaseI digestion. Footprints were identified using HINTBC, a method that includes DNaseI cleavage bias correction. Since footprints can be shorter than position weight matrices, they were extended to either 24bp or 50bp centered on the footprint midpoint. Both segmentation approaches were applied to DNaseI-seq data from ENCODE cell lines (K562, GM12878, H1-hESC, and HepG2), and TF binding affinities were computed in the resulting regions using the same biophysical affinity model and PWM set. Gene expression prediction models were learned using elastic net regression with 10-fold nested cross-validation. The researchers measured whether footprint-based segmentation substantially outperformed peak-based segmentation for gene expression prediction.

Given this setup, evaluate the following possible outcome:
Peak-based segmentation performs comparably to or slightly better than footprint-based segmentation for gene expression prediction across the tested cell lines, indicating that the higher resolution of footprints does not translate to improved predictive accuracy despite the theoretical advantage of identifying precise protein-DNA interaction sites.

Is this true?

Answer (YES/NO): YES